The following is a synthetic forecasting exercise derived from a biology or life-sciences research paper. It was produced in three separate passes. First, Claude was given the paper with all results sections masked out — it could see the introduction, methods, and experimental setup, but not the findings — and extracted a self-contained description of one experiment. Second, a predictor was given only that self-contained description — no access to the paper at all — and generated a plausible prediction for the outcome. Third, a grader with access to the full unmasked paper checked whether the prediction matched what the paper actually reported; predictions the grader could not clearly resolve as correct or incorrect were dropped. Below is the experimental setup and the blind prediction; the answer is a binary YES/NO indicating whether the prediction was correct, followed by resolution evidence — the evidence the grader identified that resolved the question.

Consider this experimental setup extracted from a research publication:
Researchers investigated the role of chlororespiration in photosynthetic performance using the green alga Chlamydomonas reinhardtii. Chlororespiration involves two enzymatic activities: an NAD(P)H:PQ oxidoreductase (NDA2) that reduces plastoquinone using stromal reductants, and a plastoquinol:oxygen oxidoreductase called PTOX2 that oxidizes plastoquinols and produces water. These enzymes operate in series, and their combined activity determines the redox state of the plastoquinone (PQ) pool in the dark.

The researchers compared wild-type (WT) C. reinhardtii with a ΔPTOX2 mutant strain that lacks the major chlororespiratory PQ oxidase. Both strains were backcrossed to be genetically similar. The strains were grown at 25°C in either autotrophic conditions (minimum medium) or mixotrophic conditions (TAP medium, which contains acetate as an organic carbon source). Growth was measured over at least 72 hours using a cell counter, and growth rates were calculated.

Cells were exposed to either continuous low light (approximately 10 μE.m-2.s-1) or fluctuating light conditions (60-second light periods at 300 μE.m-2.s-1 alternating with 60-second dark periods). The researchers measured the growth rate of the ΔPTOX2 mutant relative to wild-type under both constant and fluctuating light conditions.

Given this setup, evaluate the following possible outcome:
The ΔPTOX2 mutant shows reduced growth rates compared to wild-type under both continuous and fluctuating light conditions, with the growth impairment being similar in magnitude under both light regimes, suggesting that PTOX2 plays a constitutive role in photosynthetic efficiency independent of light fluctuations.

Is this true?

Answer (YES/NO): NO